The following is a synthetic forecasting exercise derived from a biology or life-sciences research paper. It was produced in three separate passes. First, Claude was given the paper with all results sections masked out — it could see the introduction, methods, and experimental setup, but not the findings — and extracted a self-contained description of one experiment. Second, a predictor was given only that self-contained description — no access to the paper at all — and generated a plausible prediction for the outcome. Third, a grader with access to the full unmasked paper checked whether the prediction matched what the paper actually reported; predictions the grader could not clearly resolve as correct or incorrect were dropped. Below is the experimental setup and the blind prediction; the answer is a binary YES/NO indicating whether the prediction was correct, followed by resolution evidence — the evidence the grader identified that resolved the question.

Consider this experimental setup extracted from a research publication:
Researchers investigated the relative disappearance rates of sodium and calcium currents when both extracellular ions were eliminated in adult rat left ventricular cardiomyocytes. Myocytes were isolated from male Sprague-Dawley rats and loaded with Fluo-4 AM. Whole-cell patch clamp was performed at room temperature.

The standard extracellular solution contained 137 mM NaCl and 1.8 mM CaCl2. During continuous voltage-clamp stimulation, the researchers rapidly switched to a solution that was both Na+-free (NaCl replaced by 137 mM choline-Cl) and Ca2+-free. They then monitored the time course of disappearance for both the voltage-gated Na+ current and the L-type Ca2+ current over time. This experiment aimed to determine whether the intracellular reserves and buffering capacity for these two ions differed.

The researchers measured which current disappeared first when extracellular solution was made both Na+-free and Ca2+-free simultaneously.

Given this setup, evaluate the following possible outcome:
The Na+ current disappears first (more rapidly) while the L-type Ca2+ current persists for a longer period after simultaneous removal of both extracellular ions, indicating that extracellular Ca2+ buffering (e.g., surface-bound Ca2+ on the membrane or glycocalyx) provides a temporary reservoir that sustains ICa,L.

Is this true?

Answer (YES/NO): YES